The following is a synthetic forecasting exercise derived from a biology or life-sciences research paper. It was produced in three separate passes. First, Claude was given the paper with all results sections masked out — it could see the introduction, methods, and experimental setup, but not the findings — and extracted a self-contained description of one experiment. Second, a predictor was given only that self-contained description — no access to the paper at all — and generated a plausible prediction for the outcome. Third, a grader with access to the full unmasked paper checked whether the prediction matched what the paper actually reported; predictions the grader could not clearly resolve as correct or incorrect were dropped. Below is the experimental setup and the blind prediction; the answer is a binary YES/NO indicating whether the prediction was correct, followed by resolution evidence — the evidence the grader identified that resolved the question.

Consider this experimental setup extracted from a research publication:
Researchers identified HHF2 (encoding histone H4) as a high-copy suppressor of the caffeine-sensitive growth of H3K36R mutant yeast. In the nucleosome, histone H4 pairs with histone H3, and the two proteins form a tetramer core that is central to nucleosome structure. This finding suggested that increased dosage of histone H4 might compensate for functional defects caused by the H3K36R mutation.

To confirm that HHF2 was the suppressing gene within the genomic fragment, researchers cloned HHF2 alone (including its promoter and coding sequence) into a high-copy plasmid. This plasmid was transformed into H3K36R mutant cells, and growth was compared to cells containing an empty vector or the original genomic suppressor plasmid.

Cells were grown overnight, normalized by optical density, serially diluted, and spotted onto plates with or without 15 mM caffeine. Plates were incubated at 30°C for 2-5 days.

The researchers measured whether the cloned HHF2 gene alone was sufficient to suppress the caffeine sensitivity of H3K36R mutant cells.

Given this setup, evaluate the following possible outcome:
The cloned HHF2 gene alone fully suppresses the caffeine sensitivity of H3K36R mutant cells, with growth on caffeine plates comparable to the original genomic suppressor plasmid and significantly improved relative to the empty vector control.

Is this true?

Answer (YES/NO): NO